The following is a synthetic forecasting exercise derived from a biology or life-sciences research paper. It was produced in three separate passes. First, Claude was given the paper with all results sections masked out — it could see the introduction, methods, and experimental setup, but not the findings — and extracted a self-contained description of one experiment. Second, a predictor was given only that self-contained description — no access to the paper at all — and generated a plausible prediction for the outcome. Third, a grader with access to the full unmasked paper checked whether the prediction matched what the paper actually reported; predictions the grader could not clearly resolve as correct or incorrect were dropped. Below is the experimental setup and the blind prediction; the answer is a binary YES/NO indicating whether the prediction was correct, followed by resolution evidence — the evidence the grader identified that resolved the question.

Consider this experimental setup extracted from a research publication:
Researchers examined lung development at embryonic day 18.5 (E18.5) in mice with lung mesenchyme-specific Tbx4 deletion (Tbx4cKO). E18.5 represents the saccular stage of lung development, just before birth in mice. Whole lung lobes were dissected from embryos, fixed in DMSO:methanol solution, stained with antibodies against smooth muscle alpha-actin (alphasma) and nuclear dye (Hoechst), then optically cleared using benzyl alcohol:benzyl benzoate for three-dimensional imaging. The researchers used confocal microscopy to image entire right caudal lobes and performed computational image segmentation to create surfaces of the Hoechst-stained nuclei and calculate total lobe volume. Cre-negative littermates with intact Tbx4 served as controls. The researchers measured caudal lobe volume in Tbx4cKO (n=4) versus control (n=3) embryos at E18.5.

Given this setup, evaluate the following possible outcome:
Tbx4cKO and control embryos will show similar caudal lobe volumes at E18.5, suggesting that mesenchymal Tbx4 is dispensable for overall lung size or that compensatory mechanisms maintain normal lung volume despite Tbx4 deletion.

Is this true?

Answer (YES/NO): NO